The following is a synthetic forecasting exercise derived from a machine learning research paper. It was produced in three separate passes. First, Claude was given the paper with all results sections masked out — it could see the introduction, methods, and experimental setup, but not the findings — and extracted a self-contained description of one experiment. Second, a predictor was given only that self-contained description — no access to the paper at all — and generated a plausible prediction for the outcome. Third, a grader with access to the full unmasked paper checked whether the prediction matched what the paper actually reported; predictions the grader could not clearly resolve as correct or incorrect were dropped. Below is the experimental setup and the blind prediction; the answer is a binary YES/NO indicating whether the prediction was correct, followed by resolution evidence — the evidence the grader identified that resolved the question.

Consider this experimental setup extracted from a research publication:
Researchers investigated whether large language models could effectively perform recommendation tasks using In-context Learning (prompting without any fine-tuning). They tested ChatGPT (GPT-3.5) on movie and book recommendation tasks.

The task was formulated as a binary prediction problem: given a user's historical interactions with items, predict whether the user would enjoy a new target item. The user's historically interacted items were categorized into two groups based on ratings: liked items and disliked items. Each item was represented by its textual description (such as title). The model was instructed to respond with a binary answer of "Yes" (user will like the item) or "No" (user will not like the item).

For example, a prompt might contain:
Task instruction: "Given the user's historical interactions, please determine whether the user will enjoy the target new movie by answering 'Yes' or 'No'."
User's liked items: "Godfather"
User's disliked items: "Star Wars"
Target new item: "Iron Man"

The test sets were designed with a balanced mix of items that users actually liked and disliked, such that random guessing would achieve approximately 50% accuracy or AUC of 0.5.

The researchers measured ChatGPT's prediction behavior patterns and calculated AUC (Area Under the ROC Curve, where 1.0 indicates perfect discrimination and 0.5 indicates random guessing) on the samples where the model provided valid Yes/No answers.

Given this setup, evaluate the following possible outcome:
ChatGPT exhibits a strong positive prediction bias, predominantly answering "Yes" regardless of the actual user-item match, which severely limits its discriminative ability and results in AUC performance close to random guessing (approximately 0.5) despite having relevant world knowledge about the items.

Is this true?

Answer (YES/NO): YES